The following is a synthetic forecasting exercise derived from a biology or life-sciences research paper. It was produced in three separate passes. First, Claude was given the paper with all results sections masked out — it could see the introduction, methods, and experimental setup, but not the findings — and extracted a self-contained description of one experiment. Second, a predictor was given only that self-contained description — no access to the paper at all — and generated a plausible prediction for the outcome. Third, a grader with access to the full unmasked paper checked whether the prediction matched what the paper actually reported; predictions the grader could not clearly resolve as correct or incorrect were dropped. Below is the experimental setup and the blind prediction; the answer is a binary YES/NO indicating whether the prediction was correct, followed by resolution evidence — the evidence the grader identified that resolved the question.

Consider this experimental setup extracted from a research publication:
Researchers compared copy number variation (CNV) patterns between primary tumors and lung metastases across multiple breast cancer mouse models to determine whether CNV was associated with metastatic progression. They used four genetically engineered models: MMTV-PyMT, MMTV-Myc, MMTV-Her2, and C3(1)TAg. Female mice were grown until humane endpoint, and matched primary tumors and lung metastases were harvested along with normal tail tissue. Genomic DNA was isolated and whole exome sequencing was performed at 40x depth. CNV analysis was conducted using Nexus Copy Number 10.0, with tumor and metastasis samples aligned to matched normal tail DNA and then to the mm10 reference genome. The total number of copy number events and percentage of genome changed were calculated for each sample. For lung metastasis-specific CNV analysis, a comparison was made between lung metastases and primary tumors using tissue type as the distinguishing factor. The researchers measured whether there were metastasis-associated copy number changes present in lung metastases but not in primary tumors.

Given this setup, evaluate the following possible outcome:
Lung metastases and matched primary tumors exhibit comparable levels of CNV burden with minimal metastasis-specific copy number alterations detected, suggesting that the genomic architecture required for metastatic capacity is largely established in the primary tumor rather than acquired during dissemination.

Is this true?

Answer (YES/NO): NO